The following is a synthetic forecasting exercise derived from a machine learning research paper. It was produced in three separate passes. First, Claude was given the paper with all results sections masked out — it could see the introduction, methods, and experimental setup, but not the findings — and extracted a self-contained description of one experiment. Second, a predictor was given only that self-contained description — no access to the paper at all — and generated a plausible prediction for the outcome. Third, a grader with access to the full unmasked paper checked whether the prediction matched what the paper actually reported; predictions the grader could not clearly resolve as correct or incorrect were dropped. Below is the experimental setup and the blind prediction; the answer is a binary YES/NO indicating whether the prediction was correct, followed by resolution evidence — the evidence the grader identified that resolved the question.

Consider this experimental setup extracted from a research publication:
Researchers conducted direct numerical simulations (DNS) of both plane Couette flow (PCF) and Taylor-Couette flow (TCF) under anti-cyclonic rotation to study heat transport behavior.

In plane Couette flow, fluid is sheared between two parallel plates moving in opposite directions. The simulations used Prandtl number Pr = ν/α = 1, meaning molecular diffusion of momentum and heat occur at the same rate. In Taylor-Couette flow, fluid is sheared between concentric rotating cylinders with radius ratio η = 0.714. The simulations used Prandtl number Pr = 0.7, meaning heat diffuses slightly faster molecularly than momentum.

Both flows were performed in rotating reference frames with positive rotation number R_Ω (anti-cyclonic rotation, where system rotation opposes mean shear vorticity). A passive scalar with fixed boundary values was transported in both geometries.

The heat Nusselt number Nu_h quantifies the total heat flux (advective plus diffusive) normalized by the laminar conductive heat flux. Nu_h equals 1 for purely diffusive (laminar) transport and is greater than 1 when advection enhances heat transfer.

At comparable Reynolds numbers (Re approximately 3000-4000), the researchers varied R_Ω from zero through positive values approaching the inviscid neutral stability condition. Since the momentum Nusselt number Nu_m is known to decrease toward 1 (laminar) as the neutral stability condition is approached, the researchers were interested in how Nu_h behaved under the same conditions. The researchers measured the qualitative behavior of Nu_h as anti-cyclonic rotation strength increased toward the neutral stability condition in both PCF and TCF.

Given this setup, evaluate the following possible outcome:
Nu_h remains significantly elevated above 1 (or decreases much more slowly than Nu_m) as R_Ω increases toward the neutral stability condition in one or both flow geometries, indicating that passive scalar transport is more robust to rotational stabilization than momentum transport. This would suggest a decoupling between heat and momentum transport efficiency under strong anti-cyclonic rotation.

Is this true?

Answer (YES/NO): YES